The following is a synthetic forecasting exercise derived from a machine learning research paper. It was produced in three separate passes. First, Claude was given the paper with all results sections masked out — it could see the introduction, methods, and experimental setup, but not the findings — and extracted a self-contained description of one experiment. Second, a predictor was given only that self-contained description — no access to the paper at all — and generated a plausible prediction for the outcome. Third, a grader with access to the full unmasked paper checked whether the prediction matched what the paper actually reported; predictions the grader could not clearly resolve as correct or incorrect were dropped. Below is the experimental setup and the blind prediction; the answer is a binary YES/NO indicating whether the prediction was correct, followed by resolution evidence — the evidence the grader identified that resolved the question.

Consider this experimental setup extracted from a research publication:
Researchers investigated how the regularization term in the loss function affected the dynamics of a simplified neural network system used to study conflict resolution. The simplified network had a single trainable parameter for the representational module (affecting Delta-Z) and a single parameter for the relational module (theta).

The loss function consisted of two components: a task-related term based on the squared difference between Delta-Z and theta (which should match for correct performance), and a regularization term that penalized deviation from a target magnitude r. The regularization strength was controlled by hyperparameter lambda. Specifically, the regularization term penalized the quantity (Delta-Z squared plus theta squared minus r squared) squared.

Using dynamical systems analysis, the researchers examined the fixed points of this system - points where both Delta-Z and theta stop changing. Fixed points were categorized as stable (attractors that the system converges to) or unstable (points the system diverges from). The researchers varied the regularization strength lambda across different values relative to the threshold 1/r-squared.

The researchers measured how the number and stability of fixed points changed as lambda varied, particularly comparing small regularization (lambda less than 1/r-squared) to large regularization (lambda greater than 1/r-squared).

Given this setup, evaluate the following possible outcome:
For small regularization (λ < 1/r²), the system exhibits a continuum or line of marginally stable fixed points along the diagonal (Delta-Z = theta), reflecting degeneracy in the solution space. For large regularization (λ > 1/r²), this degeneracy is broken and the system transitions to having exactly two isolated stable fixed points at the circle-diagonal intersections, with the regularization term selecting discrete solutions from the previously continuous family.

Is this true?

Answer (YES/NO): NO